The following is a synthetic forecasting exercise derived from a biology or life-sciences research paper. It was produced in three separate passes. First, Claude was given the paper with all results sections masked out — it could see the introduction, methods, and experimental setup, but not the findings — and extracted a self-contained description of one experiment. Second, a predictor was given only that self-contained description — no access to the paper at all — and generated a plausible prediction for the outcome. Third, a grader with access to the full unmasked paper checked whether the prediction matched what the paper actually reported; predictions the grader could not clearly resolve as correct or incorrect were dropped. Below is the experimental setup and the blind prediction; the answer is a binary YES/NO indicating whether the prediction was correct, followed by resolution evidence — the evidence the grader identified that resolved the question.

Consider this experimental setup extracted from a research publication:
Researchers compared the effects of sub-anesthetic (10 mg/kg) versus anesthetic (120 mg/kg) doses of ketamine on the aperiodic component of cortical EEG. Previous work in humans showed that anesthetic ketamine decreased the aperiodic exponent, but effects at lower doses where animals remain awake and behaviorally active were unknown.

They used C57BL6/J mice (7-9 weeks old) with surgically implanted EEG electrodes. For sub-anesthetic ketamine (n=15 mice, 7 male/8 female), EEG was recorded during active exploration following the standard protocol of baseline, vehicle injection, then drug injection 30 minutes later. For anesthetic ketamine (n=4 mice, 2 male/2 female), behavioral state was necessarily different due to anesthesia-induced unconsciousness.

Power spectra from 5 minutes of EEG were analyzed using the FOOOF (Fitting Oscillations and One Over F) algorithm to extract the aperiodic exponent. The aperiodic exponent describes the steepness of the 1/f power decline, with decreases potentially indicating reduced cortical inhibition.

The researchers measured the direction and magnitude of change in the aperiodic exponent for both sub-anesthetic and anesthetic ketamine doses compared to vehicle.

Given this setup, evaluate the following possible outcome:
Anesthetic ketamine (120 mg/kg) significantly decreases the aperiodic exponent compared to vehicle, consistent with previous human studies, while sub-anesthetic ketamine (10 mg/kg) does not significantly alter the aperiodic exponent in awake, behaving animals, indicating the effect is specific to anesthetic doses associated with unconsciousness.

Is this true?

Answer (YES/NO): NO